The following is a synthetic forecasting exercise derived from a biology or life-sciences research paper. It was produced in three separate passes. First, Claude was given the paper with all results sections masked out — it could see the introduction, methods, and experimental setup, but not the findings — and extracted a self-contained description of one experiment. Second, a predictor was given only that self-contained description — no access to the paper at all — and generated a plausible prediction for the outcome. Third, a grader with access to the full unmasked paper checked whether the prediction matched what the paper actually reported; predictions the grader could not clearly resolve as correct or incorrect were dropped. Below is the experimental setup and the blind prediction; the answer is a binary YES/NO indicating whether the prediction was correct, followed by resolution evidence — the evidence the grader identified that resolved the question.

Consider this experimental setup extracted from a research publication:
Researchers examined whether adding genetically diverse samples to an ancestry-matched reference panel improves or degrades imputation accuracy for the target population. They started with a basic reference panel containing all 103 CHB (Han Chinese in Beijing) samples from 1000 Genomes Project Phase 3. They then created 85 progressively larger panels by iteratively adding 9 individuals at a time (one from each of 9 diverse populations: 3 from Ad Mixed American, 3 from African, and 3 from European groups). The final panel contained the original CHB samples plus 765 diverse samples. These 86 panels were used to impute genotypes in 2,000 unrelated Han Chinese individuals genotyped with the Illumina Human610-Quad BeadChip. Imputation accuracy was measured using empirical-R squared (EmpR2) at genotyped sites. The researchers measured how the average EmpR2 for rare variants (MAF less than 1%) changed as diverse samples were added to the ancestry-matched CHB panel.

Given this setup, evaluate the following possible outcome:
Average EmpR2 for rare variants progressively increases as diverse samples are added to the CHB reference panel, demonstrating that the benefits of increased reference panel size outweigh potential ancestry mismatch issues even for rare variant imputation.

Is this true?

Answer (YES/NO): NO